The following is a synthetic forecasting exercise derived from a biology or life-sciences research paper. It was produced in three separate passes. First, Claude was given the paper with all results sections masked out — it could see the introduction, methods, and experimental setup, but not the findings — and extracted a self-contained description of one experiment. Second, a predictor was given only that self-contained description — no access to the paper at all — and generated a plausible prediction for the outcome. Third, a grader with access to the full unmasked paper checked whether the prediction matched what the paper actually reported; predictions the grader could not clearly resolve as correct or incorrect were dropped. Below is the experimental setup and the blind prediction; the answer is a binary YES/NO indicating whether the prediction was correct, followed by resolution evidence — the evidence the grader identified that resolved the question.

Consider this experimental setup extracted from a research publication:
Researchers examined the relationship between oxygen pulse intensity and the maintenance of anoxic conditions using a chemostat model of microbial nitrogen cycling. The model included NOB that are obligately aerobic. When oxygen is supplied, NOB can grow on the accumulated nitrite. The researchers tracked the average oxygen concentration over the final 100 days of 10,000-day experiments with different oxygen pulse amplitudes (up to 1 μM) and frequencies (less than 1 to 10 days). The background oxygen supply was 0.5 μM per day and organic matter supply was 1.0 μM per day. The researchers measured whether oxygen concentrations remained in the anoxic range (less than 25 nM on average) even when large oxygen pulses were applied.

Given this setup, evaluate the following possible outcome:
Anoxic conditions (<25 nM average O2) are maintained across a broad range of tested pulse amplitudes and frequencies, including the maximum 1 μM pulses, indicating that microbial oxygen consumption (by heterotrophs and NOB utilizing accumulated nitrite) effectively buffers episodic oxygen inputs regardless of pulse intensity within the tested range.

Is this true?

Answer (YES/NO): YES